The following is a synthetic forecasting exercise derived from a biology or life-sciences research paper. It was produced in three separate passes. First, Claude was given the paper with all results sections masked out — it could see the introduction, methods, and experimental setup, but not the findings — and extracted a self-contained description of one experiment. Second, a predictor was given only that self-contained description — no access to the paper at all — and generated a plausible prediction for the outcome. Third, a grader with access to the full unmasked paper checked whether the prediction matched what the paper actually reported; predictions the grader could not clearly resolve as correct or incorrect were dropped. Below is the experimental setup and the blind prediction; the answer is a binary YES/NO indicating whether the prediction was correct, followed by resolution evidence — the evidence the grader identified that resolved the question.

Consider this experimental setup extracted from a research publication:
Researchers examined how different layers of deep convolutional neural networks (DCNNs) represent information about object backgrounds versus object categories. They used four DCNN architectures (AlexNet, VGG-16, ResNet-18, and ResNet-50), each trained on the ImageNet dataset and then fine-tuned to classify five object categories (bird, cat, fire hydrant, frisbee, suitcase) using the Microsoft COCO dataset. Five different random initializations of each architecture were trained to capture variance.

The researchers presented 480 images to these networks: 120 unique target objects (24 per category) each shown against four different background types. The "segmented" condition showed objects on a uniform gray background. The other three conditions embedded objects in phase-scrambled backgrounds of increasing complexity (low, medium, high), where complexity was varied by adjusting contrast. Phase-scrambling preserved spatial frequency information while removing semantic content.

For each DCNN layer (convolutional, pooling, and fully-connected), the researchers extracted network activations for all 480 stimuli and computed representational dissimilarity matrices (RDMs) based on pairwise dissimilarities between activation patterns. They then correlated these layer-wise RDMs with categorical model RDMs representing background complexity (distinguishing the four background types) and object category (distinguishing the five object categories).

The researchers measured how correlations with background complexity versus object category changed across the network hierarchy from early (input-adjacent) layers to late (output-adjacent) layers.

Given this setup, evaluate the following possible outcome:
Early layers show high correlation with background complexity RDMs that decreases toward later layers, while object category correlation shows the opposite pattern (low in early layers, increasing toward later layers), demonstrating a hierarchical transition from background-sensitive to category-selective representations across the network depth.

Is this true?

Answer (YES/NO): YES